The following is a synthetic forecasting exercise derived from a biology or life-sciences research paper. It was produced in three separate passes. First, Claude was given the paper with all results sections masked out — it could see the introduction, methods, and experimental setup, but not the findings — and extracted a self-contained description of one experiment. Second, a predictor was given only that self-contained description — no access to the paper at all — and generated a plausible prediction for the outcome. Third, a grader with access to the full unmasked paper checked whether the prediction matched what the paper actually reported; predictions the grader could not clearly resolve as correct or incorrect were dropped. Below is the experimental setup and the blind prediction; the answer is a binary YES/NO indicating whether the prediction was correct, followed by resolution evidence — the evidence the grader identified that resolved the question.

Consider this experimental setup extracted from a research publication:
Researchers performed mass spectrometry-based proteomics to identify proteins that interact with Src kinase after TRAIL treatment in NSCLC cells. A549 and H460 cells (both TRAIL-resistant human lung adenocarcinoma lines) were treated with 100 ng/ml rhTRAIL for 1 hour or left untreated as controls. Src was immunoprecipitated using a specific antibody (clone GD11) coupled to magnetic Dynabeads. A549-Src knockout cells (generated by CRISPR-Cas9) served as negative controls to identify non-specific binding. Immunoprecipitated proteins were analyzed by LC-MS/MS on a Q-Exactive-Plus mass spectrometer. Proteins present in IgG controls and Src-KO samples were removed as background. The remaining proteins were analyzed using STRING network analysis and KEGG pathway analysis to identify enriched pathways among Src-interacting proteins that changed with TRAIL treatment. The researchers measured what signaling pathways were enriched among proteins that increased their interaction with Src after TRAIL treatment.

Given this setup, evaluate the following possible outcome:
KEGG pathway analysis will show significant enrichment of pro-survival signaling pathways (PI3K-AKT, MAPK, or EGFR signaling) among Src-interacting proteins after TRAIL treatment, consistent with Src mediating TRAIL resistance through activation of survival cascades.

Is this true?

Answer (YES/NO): YES